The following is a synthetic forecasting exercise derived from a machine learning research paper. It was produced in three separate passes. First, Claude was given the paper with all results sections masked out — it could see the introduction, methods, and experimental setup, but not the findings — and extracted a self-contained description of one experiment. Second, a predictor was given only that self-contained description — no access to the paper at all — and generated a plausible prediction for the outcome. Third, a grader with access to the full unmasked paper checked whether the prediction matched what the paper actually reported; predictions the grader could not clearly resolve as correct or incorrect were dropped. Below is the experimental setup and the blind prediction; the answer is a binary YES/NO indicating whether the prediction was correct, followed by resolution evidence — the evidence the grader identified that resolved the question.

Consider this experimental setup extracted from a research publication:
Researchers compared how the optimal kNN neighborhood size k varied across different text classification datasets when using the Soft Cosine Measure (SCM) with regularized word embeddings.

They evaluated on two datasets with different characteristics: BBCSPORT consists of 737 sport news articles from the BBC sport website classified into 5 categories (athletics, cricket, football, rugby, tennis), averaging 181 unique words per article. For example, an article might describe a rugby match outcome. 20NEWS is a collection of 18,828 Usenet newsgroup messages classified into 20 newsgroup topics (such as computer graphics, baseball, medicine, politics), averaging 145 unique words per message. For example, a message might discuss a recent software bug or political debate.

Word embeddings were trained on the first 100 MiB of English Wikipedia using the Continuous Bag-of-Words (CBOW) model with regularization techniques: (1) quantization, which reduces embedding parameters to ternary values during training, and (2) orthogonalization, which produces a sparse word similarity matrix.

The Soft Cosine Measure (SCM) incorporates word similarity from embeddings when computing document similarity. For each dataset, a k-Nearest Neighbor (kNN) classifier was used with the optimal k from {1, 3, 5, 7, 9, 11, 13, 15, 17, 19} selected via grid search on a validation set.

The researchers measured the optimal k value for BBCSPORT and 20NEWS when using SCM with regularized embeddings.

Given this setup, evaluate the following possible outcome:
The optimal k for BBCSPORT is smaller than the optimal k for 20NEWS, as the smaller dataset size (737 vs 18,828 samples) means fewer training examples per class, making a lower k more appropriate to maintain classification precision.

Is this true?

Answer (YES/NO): NO